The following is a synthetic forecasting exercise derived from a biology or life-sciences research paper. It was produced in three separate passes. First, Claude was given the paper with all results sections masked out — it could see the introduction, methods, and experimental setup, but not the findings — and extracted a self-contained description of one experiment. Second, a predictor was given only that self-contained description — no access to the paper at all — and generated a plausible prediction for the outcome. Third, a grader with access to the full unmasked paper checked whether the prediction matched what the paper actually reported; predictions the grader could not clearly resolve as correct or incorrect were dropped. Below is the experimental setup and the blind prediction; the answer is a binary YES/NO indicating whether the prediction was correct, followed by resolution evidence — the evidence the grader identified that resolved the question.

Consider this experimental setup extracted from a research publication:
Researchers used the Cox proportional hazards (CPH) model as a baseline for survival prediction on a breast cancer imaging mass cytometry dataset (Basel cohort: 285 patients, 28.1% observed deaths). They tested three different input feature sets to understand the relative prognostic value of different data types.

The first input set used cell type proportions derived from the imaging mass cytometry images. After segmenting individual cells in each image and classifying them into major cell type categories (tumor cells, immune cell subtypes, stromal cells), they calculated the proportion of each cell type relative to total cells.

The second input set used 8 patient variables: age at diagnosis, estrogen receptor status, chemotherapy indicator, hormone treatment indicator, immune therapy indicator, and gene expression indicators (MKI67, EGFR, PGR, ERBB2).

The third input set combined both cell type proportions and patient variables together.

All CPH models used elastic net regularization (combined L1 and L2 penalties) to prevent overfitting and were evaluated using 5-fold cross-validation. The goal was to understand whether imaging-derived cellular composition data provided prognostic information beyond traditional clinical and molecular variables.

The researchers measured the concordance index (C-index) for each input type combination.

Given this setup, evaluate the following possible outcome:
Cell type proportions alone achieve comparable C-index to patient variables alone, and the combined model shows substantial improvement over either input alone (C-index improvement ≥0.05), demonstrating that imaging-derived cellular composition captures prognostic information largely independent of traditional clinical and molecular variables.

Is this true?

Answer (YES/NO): NO